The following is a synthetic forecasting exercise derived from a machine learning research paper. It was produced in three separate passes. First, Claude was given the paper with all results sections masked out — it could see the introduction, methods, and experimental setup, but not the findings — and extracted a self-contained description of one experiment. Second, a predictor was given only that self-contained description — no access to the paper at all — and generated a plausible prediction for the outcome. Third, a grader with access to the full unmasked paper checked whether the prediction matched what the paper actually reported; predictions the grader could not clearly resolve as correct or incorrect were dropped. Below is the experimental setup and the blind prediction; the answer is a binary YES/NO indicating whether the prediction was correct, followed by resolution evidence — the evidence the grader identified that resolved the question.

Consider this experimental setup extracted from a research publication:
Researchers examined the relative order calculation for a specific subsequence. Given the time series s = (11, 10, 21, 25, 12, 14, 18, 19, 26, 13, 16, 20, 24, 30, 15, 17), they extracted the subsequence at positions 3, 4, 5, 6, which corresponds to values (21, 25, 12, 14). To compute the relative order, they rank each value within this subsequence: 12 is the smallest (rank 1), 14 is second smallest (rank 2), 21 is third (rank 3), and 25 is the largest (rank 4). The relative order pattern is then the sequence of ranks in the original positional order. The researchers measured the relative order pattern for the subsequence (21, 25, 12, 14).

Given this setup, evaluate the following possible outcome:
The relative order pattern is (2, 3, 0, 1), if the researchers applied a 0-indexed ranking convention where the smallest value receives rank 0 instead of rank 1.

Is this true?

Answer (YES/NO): NO